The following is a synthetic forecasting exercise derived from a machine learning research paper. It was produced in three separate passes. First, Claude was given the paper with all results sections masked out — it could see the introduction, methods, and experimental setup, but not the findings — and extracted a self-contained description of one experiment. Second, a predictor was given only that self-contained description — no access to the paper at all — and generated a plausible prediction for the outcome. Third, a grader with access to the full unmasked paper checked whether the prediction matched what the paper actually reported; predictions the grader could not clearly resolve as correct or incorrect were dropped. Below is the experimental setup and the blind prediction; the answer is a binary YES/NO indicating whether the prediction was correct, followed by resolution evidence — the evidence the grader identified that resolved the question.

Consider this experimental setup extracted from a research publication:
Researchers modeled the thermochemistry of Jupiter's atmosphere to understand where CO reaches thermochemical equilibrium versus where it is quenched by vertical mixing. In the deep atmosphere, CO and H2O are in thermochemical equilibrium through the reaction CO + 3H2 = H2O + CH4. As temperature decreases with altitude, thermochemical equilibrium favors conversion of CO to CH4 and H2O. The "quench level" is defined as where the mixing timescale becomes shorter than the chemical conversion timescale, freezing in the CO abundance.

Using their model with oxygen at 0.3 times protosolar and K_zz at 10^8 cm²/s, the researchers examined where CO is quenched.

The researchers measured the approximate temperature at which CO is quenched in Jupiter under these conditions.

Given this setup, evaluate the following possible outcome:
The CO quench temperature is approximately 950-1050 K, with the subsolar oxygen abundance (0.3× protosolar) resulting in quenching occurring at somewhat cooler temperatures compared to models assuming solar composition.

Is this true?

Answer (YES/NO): NO